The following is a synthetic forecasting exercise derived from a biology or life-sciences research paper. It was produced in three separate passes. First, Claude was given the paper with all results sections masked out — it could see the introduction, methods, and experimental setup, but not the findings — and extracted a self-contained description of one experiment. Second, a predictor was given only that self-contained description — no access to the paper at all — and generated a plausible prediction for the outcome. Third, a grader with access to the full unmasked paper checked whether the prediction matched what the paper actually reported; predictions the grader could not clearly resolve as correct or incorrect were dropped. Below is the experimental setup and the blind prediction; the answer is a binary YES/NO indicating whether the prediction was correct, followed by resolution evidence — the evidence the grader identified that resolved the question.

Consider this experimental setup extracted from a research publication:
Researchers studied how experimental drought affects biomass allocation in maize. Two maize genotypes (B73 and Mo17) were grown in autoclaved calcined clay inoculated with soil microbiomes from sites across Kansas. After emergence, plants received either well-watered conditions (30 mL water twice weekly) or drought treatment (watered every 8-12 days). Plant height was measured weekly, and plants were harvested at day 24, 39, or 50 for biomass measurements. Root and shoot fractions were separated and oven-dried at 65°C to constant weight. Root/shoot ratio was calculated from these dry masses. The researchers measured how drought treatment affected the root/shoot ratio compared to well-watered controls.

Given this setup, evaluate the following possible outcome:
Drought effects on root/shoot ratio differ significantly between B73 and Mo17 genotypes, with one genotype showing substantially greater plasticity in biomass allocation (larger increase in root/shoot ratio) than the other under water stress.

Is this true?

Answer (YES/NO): NO